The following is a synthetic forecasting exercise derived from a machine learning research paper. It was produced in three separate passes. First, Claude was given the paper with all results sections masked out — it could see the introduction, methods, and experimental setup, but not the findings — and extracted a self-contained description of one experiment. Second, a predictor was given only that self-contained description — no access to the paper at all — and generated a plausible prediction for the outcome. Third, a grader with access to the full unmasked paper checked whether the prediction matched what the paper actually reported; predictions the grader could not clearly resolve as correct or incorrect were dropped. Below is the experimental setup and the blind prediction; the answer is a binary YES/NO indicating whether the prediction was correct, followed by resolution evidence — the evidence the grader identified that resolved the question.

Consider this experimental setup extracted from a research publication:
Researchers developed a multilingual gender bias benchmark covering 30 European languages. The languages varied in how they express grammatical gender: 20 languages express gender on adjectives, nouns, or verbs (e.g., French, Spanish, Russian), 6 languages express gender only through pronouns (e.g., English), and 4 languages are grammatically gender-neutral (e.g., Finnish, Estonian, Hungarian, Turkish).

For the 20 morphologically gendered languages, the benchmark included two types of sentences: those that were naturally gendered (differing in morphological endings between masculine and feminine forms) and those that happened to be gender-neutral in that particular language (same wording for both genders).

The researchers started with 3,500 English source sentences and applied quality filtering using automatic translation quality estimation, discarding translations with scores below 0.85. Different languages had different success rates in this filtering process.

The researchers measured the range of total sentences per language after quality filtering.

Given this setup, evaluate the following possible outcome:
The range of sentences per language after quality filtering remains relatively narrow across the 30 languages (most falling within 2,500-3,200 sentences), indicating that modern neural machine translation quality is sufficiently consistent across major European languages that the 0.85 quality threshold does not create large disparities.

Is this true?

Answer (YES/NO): NO